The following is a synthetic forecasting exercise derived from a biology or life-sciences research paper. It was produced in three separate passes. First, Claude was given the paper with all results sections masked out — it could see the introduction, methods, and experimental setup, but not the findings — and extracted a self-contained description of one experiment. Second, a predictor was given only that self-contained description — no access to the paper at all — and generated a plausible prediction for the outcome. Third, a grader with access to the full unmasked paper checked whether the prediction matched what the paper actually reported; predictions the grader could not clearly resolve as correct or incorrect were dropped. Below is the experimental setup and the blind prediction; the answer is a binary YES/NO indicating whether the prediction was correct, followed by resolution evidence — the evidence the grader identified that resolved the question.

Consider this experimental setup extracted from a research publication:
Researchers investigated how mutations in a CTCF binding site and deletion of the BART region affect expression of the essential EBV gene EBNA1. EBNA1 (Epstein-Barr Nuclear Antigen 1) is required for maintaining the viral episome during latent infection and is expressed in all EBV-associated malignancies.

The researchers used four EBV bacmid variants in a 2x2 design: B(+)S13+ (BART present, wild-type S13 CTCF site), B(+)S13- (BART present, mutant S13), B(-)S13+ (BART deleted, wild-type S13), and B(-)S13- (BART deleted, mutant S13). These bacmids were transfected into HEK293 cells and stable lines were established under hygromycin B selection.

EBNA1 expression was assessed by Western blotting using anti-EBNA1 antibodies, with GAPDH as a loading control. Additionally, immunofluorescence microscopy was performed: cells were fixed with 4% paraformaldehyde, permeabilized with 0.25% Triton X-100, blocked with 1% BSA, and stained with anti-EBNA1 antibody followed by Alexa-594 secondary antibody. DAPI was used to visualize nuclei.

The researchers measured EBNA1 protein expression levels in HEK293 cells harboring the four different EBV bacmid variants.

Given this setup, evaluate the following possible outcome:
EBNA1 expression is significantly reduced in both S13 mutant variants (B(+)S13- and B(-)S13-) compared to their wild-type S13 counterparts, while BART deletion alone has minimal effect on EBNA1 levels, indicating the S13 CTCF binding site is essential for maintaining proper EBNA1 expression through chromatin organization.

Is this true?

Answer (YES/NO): YES